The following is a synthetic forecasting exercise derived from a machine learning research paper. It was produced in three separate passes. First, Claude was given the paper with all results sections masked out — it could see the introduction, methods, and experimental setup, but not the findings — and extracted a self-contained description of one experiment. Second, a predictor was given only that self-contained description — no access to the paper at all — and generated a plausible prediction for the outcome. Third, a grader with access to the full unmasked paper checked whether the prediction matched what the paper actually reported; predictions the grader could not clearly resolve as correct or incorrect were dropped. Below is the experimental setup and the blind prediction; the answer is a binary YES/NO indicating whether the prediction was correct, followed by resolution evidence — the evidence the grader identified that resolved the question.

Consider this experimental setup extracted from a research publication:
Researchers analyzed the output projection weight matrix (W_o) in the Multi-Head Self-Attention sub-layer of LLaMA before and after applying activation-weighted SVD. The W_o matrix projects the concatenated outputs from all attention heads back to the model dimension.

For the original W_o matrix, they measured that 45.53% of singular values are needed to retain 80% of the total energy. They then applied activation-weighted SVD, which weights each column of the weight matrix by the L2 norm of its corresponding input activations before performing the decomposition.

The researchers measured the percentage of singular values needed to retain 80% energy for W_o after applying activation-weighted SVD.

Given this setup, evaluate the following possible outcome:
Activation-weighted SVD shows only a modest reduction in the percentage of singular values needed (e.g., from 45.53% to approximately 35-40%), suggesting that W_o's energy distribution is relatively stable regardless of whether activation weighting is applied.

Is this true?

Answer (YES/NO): NO